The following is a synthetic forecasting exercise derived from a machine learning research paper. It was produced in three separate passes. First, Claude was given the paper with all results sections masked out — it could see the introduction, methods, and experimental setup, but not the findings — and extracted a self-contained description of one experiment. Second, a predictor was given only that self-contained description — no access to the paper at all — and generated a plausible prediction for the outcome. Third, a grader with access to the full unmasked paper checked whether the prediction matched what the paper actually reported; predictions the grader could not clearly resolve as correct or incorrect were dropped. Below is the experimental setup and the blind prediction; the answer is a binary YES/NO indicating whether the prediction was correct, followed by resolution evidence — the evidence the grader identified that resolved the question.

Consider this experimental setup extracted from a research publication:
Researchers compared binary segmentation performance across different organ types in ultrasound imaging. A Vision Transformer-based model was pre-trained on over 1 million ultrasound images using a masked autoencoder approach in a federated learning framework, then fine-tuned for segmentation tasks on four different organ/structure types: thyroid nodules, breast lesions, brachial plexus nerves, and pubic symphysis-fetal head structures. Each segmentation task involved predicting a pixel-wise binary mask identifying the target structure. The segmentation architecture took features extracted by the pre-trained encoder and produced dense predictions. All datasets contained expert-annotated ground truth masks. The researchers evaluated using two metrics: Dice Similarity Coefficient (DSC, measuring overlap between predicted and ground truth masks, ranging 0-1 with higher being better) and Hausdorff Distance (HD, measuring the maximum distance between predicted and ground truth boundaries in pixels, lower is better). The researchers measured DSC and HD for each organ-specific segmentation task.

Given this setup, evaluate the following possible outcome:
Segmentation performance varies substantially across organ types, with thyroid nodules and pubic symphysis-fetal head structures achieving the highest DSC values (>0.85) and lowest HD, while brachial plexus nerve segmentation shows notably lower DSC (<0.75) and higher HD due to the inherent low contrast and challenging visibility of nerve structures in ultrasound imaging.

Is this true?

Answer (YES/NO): NO